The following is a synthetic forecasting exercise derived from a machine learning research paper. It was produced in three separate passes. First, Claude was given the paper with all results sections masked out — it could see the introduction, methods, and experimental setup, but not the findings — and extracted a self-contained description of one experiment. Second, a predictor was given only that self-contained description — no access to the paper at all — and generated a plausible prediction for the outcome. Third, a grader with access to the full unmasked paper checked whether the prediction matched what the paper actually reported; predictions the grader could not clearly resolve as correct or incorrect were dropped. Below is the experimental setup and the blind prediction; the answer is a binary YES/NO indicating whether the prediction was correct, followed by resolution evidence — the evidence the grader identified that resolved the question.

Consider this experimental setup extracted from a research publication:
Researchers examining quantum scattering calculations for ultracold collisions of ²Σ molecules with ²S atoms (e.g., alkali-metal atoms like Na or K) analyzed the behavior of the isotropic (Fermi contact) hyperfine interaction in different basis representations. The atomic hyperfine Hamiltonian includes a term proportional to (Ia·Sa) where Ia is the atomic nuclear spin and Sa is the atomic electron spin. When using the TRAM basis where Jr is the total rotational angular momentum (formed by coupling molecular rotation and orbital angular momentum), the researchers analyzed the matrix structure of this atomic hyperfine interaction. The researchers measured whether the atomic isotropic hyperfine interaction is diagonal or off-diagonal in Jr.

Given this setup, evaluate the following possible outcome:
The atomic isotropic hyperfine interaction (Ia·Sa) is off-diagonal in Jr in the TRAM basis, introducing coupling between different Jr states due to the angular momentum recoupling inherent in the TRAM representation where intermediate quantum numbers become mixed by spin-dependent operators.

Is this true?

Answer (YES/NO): NO